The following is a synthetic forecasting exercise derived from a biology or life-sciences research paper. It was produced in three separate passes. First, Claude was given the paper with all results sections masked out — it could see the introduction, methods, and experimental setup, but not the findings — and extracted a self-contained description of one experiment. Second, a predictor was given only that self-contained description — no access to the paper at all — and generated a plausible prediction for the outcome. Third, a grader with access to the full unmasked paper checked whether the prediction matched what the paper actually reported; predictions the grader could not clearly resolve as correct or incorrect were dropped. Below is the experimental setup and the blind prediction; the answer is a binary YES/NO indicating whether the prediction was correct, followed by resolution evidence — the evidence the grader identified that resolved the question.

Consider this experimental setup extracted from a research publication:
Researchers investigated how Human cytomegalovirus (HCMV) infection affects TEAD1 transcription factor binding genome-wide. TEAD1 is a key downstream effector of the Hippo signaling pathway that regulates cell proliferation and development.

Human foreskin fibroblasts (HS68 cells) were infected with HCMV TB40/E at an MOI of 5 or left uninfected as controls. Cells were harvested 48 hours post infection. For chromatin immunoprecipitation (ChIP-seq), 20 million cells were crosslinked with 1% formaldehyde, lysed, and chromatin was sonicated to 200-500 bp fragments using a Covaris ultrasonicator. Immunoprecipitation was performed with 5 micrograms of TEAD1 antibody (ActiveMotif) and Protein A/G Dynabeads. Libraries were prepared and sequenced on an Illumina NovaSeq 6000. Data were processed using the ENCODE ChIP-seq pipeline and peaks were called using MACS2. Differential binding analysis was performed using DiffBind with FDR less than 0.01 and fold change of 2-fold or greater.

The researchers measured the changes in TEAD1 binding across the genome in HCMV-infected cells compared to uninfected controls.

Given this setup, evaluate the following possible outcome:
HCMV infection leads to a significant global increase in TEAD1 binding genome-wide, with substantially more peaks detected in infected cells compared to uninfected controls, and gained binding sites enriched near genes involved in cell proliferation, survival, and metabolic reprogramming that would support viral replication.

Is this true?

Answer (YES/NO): NO